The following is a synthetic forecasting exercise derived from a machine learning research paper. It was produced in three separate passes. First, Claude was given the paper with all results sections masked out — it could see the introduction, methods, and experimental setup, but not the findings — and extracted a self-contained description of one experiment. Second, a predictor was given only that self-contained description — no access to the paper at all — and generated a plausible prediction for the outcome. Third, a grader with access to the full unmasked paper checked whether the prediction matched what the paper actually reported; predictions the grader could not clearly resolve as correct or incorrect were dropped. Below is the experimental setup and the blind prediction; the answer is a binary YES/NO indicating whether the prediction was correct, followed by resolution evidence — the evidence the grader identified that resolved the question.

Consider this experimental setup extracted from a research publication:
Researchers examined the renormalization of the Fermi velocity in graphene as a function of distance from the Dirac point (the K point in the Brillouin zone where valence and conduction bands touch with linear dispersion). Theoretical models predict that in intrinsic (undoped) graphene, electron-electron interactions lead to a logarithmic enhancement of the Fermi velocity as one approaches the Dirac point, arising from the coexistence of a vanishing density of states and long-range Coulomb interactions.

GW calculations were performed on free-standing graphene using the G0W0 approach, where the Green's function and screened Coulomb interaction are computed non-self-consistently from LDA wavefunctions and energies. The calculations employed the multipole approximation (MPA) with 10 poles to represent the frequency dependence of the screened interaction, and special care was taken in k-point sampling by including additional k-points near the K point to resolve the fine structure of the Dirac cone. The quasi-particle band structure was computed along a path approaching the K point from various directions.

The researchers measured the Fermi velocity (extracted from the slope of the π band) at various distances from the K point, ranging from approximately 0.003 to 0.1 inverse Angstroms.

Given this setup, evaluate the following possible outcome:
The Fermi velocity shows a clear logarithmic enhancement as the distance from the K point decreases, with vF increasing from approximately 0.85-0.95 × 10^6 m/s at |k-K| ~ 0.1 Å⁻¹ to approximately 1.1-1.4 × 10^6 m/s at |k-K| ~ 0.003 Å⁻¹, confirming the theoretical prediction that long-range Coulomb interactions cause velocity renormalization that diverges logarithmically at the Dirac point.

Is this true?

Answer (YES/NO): NO